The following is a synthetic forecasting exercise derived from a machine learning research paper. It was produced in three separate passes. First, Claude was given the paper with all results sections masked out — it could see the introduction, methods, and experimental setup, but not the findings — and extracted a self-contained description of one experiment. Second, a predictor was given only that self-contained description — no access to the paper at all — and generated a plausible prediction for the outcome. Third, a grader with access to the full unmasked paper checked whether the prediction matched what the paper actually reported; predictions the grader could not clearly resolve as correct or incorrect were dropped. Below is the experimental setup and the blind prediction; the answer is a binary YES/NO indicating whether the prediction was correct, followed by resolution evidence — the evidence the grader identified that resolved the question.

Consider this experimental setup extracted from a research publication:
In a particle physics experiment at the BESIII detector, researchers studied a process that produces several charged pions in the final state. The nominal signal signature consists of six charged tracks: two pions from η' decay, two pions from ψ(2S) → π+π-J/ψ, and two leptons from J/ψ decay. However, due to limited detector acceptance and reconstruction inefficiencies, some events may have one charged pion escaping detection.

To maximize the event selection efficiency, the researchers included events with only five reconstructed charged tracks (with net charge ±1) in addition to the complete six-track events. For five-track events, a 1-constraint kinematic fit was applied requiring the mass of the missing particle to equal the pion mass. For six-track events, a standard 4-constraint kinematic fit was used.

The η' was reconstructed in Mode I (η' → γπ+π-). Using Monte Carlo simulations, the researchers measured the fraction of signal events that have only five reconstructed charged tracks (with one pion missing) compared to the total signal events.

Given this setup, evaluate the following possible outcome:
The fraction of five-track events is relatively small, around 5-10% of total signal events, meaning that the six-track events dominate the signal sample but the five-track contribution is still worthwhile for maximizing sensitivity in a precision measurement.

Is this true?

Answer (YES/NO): NO